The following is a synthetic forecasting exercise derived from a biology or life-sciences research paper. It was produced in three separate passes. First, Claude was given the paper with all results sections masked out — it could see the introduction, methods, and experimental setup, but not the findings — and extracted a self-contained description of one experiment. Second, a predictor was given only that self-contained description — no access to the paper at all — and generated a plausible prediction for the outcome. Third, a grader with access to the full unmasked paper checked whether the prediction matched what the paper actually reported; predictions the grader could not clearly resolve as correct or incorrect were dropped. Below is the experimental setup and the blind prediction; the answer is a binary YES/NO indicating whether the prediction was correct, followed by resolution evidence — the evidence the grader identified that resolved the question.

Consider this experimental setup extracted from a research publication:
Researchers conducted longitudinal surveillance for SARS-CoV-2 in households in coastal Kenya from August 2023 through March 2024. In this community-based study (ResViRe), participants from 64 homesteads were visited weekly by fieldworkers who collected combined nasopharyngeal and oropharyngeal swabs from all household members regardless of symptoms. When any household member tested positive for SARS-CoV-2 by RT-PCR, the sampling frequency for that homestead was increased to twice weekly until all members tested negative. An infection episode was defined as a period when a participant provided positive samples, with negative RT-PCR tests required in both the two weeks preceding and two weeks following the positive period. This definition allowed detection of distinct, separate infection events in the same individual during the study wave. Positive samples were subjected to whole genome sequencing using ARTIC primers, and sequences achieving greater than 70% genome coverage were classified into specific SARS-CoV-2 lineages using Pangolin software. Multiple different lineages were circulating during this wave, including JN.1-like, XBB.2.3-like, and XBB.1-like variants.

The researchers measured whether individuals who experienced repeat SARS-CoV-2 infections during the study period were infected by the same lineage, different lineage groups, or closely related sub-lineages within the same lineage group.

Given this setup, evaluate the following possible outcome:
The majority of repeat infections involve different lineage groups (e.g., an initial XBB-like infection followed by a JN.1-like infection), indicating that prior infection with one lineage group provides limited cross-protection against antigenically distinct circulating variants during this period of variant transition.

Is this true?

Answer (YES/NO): NO